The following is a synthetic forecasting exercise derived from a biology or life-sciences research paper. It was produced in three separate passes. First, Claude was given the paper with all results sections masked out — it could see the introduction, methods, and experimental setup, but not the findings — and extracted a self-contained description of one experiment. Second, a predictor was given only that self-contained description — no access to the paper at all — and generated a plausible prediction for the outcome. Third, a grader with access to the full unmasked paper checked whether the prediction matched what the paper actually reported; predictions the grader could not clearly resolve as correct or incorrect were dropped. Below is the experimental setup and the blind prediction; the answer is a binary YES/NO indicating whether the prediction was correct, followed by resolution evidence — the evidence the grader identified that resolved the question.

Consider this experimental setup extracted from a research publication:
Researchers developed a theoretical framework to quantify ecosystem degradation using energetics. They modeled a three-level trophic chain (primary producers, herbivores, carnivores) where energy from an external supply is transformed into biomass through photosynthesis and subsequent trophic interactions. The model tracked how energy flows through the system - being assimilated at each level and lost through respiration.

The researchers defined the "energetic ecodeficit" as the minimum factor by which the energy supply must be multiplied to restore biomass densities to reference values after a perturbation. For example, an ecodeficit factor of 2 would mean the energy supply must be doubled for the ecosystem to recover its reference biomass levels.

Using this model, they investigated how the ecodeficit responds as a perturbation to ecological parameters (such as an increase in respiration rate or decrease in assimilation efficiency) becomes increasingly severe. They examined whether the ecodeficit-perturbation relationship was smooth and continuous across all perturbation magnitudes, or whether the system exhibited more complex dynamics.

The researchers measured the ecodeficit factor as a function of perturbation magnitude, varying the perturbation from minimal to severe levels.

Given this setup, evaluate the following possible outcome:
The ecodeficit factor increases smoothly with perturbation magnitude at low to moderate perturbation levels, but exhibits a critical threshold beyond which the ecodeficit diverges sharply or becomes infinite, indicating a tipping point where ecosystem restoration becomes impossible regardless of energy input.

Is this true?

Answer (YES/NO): NO